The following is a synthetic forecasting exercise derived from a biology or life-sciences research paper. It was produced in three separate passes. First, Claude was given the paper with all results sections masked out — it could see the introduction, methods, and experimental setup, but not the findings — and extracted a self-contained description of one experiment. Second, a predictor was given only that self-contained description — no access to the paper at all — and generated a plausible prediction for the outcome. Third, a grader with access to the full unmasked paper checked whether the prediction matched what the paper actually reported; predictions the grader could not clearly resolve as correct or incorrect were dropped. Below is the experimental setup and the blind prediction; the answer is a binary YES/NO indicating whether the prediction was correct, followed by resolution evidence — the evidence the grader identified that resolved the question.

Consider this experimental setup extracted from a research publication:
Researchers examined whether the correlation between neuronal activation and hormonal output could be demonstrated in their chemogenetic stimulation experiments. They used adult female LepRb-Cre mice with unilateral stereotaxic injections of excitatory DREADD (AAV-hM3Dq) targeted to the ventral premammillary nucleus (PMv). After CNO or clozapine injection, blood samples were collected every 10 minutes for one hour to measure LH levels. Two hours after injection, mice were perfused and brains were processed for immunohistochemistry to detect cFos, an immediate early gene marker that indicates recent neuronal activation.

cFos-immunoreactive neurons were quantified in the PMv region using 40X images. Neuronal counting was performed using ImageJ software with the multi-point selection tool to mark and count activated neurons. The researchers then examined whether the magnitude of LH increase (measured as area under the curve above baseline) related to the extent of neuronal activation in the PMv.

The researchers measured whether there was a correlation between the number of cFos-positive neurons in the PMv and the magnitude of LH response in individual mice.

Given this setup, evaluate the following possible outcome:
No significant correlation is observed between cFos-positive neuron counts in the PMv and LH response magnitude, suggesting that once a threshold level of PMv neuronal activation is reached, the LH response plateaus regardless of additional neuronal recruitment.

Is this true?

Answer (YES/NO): NO